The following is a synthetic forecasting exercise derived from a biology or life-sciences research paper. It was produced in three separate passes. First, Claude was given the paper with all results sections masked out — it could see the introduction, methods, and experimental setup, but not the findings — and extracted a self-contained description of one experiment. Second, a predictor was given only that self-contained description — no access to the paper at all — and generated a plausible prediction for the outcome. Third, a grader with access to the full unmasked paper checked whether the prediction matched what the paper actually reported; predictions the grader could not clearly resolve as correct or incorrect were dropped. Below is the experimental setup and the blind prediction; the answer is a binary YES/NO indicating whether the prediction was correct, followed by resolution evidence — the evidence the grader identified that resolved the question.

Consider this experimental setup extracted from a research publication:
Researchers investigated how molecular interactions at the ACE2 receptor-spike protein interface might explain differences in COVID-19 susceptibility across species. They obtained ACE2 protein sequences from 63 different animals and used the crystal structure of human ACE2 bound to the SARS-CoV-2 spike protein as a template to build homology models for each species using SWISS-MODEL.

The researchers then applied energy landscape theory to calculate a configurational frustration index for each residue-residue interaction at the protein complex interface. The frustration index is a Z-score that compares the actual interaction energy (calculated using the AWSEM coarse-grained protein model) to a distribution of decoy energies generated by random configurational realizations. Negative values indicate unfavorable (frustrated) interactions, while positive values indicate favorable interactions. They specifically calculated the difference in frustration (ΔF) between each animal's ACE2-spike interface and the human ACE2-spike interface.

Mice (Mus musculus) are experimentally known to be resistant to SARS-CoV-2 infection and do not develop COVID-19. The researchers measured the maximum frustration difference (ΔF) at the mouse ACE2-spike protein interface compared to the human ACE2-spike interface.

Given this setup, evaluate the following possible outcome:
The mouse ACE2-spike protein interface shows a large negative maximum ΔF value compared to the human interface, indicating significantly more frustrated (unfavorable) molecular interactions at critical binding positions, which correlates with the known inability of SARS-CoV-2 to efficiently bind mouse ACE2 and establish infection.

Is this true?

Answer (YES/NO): YES